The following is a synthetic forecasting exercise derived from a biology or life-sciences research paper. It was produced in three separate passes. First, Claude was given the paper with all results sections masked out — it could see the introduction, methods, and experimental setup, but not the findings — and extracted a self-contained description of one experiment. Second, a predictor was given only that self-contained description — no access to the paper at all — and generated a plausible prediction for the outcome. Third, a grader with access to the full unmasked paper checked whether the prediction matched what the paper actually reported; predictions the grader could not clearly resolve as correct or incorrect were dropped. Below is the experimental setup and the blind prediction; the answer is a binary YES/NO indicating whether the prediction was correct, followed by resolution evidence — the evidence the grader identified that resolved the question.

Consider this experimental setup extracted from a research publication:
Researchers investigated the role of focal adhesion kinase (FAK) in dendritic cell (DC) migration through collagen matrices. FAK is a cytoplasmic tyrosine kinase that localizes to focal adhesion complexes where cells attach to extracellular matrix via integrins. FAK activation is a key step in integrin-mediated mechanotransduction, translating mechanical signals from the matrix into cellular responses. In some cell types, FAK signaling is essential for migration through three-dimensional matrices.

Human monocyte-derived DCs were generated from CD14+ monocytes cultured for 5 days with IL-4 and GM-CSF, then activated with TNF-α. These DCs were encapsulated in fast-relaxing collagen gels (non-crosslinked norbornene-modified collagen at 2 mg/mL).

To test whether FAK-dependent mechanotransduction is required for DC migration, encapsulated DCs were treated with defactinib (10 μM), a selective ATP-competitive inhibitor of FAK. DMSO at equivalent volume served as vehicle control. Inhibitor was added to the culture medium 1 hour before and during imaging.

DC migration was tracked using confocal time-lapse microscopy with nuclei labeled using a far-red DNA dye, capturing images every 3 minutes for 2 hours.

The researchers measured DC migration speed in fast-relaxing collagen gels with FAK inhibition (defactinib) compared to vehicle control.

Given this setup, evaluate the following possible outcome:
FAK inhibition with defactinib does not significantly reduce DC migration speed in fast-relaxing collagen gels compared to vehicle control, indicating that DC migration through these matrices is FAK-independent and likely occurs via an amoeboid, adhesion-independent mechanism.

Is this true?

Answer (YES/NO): NO